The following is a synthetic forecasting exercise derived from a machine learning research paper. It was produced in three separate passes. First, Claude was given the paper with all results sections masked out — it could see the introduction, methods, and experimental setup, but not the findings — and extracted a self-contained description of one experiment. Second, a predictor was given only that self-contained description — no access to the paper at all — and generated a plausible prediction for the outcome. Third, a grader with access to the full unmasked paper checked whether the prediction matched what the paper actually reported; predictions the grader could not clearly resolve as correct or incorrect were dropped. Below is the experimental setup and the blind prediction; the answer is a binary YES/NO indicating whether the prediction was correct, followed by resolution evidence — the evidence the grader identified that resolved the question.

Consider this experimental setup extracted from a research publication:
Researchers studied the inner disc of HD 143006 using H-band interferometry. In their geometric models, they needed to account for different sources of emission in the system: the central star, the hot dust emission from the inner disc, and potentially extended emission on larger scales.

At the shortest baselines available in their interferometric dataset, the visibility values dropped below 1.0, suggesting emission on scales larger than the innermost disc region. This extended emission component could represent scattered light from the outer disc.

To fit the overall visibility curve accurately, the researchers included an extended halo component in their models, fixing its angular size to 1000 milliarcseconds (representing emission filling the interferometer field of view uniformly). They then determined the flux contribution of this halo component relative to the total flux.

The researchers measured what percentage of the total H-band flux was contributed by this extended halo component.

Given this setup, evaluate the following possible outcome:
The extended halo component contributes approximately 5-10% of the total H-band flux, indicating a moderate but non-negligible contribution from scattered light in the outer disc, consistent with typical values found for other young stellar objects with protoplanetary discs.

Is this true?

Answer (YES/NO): YES